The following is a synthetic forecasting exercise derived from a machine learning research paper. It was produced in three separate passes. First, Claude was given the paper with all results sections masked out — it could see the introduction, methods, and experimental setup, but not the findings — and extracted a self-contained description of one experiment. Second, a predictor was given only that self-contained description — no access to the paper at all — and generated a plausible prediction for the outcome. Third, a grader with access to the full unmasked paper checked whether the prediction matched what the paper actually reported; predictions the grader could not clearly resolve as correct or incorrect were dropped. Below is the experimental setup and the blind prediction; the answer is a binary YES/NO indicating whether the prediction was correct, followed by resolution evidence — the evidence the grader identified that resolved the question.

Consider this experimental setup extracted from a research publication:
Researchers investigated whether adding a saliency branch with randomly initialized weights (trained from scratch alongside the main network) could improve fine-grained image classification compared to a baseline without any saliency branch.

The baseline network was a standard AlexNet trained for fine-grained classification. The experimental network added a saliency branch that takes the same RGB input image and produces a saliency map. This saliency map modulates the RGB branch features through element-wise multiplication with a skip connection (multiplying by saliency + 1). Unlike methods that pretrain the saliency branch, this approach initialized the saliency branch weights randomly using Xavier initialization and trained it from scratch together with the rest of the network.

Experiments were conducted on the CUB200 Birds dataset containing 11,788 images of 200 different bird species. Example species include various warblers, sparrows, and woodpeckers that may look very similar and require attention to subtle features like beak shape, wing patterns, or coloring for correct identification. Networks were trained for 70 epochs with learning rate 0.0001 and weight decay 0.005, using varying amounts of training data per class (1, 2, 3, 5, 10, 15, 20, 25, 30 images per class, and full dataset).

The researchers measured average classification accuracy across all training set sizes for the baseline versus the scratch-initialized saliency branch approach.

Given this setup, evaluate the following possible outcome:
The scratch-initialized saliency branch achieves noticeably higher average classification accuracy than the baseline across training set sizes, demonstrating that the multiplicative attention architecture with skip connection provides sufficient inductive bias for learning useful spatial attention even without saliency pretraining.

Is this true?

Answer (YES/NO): NO